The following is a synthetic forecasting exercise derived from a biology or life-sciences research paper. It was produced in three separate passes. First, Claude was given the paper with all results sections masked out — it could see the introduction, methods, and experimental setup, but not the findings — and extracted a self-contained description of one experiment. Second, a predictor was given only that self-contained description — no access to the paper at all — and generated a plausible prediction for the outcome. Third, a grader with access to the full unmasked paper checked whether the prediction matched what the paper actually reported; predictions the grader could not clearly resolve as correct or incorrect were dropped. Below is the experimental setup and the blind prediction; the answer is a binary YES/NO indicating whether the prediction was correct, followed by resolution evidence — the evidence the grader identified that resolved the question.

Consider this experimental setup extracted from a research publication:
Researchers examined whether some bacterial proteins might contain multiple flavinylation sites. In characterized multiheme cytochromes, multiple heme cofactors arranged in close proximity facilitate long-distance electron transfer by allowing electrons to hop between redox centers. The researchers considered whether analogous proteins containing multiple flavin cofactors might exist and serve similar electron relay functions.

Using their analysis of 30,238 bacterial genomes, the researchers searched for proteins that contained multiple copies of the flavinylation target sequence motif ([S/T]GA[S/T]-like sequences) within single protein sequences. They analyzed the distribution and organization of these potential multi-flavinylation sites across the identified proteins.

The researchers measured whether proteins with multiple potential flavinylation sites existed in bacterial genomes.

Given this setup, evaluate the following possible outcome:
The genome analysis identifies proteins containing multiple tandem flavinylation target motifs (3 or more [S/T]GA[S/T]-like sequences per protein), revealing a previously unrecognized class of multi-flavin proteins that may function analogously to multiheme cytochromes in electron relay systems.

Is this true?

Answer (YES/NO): YES